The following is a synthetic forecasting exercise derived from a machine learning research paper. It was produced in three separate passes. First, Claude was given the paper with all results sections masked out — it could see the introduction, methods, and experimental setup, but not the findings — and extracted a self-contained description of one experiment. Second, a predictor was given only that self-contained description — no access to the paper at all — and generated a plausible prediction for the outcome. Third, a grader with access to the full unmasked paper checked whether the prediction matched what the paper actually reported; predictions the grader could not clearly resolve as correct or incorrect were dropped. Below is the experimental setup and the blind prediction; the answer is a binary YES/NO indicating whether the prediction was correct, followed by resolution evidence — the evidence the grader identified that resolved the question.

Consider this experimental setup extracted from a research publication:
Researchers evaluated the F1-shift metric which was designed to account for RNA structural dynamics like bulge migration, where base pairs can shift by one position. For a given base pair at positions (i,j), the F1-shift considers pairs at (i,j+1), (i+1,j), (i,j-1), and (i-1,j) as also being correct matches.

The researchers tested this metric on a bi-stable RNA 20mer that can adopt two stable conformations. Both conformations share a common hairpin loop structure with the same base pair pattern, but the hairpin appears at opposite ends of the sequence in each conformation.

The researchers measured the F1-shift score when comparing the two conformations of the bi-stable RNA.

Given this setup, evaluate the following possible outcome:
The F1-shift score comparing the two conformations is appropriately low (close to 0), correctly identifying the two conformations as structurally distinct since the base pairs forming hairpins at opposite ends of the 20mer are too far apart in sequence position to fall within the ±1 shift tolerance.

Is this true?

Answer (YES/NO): NO